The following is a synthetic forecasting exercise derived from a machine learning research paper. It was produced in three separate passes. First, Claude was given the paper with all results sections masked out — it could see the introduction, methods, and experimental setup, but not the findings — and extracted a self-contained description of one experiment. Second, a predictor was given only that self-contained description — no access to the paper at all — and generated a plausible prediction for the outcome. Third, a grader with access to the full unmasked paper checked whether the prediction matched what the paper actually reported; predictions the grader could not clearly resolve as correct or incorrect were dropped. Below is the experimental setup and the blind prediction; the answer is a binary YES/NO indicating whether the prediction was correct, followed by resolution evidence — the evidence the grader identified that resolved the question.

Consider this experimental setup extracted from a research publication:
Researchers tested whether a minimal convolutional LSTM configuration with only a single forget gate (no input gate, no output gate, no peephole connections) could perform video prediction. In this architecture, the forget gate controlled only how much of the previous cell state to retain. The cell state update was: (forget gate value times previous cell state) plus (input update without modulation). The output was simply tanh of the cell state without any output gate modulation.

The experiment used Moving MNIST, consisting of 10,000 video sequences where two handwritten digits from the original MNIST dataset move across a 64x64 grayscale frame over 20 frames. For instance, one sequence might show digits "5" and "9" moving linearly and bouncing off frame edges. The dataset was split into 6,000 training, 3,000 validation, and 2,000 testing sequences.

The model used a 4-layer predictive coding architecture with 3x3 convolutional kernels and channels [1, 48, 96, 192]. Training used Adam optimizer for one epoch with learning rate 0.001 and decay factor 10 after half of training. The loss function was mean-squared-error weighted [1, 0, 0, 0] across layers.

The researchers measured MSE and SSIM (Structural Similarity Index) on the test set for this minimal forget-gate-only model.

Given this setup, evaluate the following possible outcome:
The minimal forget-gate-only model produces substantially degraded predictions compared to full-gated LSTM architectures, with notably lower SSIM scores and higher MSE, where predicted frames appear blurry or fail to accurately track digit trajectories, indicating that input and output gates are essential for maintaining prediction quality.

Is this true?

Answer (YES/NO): YES